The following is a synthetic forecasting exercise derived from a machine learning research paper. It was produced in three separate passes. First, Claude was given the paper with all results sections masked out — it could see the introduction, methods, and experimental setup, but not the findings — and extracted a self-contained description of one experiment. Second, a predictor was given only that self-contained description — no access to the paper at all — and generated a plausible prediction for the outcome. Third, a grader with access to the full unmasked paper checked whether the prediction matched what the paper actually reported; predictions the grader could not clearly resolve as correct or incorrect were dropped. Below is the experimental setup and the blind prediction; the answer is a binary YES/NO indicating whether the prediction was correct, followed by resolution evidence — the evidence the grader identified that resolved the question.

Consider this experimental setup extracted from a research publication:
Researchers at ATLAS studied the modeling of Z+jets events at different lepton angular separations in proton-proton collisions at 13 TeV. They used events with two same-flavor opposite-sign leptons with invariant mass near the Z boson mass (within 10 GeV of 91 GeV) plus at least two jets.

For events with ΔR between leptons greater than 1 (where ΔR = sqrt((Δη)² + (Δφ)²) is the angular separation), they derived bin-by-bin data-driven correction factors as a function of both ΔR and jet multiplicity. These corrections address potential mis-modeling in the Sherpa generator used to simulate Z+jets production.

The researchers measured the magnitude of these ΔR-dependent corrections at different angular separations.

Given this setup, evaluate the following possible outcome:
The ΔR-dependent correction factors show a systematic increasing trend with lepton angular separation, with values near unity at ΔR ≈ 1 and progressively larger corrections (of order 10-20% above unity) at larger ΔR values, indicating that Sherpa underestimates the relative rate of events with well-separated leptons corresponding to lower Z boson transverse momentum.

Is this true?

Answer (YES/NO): NO